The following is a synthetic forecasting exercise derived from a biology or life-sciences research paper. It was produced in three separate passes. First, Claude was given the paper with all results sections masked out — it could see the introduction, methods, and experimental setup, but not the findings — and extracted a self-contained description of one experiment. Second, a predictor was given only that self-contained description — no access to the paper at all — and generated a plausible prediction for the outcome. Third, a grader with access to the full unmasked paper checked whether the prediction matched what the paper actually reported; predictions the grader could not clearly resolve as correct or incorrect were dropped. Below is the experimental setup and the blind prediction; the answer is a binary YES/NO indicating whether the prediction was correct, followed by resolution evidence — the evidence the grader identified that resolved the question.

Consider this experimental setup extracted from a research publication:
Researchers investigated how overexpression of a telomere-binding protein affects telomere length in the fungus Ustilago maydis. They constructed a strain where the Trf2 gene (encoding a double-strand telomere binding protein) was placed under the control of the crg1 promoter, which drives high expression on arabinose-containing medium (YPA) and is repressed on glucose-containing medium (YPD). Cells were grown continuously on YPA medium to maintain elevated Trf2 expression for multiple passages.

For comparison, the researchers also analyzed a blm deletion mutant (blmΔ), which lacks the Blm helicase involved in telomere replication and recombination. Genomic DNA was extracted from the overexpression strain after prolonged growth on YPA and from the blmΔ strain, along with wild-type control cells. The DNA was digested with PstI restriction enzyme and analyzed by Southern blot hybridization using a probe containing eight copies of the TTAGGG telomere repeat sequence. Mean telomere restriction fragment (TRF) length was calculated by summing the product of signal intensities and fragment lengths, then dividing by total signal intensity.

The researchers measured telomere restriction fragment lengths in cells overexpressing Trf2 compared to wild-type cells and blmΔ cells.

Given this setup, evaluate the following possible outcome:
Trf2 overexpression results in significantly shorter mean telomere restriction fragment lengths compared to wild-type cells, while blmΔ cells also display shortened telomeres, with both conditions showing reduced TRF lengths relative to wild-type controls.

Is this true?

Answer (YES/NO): YES